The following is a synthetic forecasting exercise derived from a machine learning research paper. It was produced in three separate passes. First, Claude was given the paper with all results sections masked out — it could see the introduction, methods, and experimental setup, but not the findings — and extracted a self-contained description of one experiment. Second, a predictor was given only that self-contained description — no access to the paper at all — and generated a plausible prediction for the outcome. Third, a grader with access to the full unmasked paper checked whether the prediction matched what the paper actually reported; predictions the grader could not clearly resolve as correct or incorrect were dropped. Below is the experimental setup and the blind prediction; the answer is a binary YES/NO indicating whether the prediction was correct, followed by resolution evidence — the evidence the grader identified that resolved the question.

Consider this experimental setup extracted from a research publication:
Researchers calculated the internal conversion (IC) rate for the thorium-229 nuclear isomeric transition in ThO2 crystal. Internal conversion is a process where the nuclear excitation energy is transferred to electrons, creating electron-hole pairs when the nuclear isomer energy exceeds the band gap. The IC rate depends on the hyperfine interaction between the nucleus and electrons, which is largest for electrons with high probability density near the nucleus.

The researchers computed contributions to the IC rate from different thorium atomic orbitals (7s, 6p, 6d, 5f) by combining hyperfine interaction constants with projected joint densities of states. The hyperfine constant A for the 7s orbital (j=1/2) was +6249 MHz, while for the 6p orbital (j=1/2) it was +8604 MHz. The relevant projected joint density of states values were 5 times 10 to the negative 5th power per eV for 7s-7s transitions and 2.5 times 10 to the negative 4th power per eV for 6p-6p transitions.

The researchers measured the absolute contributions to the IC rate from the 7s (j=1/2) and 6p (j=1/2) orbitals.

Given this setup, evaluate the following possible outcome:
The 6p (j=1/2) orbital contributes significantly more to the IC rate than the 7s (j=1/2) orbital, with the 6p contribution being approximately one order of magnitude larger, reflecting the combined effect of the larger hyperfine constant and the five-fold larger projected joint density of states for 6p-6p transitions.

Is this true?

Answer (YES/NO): YES